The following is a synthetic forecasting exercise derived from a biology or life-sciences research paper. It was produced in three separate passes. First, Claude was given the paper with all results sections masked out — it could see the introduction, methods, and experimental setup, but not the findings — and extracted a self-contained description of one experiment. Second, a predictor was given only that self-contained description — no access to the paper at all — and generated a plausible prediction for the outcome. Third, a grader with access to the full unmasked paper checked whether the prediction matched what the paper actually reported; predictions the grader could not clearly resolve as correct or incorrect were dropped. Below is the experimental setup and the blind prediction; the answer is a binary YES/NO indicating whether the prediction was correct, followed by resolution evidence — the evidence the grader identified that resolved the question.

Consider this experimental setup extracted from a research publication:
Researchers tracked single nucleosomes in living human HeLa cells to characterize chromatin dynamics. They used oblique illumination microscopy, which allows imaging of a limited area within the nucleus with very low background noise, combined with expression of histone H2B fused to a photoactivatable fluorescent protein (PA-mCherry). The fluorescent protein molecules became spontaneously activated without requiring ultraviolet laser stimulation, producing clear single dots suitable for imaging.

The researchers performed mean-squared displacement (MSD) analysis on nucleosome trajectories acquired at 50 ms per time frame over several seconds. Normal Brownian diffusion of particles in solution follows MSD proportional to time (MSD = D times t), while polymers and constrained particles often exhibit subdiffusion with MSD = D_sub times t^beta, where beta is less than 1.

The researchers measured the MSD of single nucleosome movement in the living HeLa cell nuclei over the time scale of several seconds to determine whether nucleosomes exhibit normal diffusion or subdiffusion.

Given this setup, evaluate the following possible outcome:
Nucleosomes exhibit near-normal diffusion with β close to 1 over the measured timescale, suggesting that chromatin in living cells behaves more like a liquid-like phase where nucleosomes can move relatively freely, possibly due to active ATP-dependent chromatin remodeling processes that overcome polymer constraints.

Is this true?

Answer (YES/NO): NO